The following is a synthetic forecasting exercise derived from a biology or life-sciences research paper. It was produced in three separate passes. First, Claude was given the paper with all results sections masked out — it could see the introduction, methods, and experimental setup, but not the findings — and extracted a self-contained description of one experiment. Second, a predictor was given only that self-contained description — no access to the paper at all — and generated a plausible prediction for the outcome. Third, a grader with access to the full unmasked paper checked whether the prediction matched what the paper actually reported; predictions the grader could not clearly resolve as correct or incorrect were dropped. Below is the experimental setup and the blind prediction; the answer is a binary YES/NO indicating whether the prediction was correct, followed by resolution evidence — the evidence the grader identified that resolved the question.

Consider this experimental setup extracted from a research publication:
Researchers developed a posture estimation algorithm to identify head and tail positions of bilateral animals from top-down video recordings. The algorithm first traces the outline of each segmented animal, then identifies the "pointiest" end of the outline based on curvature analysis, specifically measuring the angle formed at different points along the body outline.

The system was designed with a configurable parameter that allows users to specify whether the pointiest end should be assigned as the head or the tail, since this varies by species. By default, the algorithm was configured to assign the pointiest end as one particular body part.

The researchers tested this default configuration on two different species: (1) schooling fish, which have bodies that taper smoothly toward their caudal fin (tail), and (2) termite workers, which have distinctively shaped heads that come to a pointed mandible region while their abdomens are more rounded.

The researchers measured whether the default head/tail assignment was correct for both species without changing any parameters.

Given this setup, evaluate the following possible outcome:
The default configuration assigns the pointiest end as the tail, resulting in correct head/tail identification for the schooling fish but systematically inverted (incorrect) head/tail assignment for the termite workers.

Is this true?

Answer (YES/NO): YES